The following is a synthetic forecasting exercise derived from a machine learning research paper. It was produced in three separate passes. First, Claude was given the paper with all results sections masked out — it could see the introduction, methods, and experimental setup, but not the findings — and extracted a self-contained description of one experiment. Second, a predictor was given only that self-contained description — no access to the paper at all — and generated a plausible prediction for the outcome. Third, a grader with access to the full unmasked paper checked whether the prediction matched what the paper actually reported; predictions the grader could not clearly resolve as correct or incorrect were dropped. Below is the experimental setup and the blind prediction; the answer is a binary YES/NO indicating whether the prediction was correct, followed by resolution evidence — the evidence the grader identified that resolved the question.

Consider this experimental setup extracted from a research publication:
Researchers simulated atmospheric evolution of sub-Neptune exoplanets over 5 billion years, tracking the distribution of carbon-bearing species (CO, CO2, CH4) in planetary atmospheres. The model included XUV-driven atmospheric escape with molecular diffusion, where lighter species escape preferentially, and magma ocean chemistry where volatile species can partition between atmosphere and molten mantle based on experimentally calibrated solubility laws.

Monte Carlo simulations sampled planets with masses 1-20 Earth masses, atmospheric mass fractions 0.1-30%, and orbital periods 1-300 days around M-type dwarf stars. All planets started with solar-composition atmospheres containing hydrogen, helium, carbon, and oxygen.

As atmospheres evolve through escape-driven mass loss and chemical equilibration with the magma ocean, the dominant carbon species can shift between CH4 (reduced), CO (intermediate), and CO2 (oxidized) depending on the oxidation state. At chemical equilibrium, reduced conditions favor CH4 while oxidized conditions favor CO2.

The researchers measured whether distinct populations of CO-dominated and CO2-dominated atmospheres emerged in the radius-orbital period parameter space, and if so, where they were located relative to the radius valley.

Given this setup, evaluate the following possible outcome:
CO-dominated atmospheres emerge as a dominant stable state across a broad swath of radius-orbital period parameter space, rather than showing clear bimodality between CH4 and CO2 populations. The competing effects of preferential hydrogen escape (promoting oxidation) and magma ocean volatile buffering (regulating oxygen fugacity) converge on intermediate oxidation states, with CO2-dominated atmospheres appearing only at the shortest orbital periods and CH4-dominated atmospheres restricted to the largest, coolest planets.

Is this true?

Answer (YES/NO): NO